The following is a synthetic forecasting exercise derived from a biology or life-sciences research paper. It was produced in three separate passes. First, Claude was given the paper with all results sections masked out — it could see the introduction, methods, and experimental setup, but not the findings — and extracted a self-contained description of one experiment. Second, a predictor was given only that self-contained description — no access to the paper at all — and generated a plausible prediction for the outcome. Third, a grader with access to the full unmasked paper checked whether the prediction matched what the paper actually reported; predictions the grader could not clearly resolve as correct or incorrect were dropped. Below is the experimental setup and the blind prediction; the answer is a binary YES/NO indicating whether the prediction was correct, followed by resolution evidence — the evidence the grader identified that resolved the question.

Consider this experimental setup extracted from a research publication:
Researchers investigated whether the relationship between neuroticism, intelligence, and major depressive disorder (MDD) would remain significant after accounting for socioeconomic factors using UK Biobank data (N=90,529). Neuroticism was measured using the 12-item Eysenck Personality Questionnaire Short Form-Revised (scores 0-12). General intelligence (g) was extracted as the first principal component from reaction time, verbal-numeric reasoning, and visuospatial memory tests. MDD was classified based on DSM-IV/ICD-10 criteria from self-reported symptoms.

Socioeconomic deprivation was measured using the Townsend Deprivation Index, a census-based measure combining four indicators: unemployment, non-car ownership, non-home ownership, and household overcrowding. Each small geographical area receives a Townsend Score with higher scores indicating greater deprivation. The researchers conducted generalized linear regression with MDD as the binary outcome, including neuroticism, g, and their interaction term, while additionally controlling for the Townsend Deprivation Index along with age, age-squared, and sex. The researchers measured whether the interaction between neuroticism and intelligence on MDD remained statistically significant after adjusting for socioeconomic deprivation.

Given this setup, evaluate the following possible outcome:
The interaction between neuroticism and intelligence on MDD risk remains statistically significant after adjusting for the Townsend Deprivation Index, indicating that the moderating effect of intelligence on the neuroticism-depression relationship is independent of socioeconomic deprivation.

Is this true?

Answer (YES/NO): YES